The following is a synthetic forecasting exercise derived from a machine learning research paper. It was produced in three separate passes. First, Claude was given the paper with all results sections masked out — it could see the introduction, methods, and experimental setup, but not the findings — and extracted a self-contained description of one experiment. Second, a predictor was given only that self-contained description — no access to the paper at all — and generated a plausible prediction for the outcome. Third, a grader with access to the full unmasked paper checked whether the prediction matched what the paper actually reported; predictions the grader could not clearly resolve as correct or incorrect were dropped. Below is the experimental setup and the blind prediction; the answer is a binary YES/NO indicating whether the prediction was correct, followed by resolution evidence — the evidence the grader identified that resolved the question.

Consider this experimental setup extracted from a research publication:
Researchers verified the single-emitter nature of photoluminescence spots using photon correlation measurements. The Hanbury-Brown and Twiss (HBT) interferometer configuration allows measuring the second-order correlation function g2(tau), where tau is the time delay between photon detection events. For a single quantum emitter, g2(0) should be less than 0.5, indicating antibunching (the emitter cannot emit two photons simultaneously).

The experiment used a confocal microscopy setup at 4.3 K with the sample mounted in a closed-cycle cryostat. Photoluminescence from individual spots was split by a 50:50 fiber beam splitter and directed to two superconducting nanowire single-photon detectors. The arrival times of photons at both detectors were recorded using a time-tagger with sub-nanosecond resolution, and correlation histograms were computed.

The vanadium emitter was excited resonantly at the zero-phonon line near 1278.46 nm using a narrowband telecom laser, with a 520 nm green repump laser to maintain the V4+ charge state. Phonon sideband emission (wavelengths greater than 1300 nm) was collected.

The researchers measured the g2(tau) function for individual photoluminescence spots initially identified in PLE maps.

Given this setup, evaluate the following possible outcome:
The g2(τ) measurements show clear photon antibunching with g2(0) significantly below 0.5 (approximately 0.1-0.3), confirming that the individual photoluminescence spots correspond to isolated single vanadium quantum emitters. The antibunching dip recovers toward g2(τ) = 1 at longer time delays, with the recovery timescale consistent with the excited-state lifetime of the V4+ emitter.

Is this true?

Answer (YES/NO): NO